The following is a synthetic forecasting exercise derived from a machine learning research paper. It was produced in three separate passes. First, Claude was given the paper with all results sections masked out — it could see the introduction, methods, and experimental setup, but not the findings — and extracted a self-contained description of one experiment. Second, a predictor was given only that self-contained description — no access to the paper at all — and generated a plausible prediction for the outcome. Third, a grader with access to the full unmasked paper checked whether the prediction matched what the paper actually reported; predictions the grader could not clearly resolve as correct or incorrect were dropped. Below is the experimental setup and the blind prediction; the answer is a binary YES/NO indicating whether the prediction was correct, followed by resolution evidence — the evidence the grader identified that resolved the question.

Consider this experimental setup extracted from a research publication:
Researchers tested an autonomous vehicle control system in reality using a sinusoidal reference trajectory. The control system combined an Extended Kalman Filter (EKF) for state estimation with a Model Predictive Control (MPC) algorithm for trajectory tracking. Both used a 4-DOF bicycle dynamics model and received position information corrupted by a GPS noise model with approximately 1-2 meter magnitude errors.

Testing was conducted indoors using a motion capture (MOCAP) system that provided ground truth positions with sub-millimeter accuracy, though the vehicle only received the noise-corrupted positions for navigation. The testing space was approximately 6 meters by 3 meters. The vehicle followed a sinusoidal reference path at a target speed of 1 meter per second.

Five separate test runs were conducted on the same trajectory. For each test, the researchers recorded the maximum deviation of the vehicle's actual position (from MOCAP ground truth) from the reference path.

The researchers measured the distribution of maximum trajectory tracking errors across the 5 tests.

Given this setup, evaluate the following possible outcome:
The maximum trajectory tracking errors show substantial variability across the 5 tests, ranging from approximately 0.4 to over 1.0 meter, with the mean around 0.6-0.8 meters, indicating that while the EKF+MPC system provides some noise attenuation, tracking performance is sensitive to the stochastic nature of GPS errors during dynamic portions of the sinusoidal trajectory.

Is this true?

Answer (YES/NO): NO